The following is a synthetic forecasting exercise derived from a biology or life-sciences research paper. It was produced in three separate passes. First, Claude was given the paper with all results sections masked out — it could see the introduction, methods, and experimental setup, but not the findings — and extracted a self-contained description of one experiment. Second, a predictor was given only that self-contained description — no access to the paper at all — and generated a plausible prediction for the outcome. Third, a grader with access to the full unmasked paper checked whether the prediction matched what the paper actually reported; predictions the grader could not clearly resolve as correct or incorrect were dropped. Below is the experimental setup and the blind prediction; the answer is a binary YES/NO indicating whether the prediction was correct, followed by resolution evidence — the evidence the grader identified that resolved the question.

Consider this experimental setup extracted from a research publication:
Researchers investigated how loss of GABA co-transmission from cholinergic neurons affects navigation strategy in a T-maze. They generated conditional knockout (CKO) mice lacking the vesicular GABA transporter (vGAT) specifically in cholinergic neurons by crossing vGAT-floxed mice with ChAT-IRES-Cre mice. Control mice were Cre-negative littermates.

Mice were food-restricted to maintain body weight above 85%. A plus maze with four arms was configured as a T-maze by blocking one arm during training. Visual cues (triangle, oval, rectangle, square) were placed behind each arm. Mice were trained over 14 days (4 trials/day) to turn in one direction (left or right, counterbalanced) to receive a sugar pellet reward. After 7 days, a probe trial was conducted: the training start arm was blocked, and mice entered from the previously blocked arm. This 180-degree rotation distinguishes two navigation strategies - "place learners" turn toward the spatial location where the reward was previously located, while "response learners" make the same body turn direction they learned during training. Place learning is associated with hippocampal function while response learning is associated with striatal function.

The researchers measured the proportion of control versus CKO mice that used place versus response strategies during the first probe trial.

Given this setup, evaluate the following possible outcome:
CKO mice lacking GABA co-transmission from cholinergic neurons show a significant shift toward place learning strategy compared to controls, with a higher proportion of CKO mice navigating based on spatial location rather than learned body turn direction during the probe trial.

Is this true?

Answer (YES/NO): NO